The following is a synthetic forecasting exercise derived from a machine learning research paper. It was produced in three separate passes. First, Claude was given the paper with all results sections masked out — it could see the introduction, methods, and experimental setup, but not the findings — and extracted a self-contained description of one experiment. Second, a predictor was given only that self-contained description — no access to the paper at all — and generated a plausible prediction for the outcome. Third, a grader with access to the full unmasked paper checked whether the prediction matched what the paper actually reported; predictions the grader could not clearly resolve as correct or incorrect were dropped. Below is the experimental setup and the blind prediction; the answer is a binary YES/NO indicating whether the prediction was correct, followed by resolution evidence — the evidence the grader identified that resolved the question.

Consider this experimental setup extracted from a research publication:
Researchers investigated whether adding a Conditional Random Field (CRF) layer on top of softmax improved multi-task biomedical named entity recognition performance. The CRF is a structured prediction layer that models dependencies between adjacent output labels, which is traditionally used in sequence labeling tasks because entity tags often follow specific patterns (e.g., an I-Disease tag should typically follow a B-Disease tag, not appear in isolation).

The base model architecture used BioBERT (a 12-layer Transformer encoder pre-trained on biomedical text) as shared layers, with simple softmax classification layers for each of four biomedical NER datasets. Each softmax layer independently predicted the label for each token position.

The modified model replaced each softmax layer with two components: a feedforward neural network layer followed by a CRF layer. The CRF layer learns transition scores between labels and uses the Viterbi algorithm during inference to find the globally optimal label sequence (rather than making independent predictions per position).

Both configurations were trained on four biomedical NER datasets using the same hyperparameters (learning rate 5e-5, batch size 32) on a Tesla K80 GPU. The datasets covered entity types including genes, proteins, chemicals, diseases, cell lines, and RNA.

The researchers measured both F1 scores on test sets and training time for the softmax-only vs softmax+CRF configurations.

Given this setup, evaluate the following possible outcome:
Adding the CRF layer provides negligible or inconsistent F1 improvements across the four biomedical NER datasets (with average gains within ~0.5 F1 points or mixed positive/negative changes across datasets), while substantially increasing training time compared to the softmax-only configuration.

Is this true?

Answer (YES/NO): YES